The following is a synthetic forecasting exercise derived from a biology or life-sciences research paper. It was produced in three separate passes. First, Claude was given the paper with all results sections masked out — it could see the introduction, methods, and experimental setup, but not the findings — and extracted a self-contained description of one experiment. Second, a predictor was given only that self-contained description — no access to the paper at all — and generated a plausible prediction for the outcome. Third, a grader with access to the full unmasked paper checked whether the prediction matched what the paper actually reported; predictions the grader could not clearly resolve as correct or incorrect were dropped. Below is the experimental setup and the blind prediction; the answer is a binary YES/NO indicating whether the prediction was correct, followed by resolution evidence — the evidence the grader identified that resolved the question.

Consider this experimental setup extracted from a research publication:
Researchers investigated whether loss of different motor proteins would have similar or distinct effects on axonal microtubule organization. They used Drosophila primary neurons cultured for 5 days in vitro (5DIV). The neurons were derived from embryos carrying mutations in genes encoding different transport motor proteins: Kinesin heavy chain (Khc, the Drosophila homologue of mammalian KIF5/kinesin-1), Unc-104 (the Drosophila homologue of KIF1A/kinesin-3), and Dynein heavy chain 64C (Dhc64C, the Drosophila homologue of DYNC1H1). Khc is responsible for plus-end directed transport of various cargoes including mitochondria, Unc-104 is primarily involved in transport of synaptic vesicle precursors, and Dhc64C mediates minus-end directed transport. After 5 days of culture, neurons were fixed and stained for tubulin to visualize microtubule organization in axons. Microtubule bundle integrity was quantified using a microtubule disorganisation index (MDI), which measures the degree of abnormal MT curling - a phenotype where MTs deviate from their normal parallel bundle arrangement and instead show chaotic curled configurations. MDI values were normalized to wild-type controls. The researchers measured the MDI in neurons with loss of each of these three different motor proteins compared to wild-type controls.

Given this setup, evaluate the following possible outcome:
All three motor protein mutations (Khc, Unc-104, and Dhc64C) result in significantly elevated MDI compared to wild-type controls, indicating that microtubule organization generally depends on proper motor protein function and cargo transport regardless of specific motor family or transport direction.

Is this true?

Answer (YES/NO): YES